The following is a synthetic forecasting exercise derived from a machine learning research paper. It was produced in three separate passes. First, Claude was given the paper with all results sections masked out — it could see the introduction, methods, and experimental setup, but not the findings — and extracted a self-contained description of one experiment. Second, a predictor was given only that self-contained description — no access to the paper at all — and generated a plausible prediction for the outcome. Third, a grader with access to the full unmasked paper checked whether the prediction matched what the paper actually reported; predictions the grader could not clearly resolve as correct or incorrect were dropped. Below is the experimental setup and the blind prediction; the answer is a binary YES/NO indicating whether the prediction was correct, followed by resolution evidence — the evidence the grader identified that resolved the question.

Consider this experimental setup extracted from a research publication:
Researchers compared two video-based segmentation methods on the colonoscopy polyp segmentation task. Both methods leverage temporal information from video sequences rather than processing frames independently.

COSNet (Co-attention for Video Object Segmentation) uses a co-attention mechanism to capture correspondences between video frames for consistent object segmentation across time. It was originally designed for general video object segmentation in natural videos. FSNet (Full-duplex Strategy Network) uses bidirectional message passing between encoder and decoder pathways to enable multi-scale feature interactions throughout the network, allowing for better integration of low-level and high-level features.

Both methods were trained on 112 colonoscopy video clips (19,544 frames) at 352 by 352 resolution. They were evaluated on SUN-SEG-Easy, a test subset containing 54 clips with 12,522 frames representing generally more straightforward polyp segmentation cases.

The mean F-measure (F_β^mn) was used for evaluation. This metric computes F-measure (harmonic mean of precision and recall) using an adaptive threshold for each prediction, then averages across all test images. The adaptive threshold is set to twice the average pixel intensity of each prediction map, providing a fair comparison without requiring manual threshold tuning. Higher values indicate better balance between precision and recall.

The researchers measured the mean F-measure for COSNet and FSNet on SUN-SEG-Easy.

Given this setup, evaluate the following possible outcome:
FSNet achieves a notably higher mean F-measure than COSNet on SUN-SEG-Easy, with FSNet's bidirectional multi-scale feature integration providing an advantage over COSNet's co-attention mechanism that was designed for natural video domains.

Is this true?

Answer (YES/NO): YES